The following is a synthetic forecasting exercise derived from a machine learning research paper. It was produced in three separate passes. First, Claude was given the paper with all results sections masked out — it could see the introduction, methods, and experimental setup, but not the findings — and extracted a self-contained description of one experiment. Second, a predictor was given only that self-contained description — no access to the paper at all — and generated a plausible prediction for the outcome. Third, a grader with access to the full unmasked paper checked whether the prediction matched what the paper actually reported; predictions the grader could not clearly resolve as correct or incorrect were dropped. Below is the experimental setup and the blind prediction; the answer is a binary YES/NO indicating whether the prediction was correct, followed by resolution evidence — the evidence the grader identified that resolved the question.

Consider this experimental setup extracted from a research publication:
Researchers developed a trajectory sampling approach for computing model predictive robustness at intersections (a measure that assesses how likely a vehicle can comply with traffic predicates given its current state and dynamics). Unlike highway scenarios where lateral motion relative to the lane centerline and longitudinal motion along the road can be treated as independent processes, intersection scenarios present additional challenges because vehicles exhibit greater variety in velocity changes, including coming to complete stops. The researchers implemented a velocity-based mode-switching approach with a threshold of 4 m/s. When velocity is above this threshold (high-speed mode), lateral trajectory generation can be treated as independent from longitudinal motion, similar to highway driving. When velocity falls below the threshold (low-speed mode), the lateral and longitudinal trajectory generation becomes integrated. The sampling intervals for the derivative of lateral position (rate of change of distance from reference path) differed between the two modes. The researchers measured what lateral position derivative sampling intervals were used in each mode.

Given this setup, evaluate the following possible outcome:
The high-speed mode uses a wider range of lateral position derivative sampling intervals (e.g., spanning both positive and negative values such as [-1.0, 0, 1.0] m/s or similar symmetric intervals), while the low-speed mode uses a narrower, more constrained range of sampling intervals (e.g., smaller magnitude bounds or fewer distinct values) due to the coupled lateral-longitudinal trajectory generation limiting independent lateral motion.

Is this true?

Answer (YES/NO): YES